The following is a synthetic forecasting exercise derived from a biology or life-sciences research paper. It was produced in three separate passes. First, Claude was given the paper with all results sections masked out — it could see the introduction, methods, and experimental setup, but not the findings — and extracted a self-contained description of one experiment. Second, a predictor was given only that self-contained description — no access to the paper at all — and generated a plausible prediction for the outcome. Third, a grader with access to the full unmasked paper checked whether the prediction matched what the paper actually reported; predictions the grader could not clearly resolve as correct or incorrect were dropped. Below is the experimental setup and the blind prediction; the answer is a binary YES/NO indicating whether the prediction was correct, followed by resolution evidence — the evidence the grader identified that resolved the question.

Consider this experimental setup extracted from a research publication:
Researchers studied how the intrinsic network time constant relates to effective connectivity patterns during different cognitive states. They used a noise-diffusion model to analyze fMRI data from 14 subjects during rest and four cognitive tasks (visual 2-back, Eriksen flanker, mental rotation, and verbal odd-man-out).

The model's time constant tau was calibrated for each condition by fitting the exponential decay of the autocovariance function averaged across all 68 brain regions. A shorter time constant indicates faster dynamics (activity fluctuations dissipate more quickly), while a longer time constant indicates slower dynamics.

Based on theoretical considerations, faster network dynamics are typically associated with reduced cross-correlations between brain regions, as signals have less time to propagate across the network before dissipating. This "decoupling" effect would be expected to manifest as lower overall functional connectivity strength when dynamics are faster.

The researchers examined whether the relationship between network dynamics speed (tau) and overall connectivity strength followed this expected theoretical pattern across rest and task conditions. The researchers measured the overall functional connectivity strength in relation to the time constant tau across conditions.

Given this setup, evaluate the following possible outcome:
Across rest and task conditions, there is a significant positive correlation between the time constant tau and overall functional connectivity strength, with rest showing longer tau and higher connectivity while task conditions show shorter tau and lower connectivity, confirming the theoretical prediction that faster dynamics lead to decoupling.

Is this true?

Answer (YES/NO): NO